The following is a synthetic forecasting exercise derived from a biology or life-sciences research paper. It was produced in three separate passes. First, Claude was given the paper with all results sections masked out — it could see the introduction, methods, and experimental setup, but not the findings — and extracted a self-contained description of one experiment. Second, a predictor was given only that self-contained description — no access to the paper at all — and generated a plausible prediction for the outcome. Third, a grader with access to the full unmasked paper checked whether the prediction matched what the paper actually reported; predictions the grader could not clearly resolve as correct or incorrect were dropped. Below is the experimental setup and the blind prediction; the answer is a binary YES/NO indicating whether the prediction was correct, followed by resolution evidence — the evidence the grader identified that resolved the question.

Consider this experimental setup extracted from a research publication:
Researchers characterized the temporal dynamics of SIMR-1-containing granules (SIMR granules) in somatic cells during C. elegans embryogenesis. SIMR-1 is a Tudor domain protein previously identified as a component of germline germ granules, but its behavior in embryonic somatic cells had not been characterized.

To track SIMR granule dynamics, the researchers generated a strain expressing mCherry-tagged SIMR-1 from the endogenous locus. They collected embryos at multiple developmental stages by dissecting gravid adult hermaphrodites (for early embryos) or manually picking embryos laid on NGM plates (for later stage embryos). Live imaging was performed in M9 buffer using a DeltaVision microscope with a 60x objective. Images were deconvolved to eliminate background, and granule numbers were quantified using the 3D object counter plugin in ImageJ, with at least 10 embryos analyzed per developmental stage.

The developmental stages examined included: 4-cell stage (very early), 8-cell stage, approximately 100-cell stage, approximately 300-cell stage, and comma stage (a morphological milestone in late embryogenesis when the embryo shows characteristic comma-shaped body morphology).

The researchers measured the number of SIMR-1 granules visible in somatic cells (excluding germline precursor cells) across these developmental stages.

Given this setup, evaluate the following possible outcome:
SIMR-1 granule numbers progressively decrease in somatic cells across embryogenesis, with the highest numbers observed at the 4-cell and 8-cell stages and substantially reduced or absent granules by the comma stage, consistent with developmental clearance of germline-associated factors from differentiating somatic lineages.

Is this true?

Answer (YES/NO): NO